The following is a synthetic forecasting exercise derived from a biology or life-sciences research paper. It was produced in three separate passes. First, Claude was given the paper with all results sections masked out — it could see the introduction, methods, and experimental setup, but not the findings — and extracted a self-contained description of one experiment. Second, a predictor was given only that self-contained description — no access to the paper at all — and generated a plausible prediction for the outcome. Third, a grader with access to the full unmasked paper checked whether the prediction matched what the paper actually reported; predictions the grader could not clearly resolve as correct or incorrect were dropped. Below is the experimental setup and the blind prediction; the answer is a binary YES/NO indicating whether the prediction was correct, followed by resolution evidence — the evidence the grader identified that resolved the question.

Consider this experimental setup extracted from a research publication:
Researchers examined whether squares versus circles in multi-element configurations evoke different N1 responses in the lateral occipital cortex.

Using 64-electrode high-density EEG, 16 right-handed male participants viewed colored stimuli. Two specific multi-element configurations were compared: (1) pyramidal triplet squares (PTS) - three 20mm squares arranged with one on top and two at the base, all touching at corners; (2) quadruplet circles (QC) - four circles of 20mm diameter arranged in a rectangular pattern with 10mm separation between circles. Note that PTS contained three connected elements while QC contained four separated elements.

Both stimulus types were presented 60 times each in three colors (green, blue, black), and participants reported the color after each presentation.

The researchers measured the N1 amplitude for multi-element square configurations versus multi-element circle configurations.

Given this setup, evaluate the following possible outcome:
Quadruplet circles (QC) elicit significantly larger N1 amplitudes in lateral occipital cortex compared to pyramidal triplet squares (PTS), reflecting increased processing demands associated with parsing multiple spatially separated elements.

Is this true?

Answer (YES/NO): NO